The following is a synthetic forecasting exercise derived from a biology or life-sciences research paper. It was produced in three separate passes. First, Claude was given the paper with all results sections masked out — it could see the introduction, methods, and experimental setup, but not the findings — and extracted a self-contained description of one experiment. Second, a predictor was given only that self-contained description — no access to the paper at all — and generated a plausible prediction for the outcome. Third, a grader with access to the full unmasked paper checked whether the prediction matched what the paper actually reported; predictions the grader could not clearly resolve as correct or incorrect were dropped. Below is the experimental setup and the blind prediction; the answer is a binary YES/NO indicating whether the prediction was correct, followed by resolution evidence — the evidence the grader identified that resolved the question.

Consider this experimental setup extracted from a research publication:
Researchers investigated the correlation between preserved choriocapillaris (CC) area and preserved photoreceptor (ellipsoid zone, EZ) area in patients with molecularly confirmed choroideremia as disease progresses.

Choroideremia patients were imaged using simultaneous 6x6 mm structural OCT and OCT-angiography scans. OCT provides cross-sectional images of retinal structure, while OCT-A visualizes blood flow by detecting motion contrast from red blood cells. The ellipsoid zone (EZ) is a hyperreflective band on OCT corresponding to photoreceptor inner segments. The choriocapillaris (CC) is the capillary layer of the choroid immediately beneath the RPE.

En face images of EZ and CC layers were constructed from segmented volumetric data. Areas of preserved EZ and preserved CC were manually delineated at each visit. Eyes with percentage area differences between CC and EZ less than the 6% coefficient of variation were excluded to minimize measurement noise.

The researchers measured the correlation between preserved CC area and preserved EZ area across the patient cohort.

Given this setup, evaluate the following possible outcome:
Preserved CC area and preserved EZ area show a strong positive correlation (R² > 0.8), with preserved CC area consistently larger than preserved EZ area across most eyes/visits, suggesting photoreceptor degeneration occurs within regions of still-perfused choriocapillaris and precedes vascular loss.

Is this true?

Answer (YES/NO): NO